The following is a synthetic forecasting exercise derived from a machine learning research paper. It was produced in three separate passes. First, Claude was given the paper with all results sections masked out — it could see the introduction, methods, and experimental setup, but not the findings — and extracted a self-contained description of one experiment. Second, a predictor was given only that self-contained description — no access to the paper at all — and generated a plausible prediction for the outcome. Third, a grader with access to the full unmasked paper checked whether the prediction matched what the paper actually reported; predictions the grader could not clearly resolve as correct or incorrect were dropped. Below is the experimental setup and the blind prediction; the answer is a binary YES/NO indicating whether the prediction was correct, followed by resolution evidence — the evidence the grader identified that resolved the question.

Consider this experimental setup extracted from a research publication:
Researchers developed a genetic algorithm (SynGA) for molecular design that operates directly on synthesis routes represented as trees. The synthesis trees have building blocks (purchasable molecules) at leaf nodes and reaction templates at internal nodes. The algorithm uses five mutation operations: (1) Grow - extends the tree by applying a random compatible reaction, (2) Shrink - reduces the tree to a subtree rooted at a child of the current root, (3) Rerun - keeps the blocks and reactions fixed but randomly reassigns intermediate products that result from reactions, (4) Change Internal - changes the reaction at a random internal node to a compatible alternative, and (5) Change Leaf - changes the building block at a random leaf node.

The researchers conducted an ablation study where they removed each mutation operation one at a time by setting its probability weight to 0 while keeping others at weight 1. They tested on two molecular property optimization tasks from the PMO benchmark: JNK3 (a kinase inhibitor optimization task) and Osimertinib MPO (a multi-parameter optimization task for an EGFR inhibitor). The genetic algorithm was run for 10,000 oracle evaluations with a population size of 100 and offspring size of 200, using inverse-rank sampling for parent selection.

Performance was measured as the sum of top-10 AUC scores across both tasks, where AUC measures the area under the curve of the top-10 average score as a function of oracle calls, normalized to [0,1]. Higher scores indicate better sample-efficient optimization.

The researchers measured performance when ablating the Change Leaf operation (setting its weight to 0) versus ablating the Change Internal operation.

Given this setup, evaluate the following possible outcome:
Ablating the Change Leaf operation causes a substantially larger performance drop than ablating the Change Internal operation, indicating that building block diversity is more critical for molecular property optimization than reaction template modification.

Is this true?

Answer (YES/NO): NO